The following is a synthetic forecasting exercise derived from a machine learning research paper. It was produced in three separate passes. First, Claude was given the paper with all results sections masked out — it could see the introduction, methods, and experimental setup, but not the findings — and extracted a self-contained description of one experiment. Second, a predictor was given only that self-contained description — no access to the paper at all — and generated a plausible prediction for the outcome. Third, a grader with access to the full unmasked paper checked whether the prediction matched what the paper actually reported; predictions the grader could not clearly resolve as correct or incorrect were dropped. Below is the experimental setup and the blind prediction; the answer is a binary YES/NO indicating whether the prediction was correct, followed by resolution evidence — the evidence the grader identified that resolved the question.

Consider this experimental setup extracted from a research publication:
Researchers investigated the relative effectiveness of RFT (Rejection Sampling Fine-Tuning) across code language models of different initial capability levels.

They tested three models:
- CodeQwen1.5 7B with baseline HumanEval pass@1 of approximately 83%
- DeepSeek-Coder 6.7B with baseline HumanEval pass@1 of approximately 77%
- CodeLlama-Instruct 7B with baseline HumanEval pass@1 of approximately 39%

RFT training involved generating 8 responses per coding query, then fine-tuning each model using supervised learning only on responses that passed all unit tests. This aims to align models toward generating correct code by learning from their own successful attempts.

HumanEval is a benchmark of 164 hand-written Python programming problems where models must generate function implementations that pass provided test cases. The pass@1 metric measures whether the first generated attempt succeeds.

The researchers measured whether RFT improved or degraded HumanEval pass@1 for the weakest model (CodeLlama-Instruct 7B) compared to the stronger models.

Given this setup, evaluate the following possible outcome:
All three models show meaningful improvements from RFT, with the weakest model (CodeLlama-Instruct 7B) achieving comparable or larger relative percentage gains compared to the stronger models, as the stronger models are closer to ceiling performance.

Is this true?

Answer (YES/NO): NO